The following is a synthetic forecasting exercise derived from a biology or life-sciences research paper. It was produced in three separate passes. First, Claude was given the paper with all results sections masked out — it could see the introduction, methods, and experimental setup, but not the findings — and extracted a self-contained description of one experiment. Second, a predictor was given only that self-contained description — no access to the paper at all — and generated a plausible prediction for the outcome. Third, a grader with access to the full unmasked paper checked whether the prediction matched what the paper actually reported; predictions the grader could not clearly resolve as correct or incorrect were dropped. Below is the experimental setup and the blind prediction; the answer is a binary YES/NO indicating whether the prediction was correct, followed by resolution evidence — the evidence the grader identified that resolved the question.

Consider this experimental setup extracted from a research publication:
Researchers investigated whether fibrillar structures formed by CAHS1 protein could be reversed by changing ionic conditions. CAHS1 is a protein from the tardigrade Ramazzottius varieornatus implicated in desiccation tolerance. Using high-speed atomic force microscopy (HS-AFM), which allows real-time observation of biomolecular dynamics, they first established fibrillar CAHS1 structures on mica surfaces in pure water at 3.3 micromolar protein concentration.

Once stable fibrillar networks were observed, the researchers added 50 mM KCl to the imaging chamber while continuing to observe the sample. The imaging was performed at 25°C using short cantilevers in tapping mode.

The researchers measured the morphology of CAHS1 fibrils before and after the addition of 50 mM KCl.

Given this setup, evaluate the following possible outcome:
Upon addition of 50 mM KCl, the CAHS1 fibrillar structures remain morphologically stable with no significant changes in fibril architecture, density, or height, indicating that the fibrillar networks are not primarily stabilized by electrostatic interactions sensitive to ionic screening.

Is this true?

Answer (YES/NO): NO